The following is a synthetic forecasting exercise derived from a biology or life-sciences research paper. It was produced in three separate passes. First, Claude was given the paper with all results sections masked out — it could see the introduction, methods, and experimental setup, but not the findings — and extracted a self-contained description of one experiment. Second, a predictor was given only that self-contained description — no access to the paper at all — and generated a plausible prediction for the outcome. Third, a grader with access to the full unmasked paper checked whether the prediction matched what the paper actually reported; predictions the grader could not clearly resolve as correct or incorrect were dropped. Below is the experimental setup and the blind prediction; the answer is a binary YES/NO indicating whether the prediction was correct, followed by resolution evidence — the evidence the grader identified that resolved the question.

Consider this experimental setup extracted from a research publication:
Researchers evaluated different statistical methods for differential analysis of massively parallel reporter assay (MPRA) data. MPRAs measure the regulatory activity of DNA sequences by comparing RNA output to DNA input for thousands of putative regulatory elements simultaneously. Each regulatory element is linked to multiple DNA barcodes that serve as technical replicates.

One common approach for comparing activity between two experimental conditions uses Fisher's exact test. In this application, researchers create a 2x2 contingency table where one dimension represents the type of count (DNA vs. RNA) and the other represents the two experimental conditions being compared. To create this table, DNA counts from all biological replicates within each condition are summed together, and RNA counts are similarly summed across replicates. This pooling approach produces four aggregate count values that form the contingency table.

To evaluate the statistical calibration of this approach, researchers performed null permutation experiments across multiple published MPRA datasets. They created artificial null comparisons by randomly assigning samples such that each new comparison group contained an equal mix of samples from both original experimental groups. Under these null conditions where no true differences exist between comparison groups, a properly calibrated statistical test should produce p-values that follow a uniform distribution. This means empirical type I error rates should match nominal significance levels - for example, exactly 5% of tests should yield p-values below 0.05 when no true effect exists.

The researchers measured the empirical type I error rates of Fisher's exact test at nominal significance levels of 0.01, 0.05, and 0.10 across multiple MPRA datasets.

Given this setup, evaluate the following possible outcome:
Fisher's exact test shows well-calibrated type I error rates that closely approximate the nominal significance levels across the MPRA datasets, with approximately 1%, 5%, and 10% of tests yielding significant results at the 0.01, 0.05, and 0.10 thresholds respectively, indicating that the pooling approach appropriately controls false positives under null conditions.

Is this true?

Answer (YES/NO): NO